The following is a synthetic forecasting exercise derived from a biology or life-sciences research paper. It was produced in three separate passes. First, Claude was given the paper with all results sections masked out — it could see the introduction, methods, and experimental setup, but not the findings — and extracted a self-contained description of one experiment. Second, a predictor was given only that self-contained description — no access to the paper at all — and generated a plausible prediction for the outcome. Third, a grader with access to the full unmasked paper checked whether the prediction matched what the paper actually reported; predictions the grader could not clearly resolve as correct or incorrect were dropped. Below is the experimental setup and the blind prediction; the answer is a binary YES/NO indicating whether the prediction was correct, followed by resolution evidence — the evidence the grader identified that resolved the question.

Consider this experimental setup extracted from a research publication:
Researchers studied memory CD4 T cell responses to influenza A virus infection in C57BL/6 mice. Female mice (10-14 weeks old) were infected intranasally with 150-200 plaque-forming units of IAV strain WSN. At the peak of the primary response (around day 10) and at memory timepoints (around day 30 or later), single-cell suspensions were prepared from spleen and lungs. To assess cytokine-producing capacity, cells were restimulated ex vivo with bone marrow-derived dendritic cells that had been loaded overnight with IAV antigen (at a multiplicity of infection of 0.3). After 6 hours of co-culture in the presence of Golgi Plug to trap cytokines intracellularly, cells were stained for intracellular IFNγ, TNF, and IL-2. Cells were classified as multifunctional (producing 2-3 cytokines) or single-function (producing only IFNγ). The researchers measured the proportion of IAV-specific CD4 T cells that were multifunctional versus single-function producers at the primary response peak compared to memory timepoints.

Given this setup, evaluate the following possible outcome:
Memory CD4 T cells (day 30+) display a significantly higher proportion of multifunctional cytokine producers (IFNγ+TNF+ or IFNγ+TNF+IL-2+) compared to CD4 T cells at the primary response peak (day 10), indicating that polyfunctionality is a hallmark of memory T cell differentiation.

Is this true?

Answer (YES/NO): YES